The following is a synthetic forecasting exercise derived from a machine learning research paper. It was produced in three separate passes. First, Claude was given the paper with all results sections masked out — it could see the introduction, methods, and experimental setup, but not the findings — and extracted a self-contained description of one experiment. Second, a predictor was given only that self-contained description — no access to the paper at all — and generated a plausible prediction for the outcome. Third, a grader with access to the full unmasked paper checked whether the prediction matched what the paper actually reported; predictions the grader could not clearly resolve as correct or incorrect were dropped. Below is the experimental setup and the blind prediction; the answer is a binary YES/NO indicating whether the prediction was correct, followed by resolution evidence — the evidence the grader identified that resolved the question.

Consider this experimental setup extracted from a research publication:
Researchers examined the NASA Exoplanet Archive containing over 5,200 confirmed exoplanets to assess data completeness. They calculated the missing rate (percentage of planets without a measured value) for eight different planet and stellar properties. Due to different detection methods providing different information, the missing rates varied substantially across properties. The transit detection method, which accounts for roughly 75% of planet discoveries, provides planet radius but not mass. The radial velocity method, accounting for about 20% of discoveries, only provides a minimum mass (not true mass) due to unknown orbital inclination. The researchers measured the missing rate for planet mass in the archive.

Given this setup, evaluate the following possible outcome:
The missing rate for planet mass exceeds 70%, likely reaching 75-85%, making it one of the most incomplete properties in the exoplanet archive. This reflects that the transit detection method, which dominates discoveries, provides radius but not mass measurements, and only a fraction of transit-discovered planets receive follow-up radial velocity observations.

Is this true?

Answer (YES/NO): NO